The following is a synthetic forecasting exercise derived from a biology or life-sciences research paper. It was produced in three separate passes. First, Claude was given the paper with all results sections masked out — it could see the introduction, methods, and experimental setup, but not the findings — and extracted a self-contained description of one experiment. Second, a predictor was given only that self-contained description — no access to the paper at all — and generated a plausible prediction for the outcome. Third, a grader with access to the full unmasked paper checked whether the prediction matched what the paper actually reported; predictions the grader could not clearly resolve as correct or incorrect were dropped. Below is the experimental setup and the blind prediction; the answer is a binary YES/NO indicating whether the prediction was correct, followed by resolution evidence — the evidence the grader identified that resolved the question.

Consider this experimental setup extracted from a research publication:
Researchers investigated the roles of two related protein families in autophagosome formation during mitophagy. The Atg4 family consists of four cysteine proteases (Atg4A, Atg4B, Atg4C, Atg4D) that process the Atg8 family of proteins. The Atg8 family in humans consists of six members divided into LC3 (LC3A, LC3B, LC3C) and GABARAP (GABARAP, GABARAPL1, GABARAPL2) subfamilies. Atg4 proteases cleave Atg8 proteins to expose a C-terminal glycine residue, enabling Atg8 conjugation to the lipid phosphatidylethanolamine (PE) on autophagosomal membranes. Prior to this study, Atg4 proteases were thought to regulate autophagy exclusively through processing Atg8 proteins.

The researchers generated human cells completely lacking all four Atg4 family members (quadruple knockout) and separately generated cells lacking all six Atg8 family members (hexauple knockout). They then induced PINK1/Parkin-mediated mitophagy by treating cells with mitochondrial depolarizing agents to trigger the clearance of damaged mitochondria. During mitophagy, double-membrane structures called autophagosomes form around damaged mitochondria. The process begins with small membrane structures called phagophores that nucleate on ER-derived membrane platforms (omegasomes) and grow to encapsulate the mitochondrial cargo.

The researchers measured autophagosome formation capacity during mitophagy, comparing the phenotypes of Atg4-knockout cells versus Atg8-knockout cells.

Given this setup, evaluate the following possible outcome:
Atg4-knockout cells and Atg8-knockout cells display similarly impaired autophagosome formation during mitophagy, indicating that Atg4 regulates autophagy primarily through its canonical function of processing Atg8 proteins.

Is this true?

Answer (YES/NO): NO